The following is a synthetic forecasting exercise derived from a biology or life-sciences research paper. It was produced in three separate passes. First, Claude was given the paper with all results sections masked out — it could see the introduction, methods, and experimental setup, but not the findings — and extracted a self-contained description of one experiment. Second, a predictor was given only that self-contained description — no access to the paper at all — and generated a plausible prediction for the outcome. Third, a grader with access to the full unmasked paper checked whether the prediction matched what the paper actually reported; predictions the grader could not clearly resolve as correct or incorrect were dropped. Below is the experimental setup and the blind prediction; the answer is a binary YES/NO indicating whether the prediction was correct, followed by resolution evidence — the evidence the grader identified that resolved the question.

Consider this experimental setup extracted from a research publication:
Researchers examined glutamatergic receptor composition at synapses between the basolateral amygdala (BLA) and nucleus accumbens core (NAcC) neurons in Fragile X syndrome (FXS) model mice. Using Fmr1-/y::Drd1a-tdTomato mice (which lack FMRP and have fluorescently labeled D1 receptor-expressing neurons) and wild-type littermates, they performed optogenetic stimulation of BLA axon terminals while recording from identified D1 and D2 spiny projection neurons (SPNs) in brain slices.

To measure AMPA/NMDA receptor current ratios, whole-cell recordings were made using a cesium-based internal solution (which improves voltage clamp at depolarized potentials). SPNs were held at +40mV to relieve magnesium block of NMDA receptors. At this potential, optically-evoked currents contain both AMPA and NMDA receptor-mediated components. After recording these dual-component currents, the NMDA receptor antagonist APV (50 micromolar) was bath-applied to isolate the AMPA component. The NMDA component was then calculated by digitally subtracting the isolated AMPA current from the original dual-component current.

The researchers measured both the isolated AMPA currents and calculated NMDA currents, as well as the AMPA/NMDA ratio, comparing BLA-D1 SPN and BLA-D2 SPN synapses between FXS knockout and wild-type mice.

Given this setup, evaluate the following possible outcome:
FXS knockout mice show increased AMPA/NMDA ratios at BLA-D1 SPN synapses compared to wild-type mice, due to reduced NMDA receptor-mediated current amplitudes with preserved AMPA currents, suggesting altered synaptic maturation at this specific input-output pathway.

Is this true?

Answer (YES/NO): NO